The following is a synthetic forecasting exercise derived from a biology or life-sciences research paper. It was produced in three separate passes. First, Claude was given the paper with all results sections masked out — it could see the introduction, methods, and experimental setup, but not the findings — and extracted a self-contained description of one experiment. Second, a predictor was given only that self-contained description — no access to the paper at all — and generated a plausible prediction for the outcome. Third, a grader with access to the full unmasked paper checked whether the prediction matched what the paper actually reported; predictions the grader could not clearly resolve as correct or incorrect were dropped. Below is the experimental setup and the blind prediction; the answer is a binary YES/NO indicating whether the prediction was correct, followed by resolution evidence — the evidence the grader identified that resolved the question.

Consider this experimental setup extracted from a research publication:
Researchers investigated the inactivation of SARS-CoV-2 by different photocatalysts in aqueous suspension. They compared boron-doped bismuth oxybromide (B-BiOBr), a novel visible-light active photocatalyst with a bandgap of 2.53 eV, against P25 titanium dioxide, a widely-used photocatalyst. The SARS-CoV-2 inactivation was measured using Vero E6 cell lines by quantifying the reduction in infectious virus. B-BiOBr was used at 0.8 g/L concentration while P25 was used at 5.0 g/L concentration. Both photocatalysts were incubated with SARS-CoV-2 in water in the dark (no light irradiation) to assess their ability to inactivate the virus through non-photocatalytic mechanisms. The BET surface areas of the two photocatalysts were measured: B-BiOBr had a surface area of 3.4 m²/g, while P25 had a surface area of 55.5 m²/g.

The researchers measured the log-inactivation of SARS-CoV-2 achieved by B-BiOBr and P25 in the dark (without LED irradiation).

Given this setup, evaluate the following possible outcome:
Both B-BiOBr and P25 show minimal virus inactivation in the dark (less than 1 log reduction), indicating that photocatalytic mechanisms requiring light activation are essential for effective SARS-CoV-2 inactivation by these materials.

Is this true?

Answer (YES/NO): NO